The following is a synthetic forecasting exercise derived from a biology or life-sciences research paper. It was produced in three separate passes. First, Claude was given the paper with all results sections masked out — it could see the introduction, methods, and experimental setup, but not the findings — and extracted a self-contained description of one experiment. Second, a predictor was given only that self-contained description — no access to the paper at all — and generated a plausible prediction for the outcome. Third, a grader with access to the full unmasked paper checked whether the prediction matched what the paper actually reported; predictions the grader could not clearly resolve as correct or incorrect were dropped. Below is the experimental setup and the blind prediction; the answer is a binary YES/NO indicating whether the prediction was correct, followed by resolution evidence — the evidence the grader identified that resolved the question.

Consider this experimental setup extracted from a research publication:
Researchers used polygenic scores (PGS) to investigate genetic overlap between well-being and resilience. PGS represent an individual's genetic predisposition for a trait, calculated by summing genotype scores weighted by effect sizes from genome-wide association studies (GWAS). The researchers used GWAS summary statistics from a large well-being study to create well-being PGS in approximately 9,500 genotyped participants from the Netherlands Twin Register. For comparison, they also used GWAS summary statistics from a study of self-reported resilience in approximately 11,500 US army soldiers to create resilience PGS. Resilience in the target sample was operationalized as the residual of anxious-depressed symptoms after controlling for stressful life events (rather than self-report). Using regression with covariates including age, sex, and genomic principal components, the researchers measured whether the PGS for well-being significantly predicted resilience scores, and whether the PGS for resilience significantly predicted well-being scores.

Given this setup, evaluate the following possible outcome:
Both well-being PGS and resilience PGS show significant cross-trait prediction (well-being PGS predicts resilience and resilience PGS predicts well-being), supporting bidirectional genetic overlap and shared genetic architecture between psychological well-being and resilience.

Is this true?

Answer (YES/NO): NO